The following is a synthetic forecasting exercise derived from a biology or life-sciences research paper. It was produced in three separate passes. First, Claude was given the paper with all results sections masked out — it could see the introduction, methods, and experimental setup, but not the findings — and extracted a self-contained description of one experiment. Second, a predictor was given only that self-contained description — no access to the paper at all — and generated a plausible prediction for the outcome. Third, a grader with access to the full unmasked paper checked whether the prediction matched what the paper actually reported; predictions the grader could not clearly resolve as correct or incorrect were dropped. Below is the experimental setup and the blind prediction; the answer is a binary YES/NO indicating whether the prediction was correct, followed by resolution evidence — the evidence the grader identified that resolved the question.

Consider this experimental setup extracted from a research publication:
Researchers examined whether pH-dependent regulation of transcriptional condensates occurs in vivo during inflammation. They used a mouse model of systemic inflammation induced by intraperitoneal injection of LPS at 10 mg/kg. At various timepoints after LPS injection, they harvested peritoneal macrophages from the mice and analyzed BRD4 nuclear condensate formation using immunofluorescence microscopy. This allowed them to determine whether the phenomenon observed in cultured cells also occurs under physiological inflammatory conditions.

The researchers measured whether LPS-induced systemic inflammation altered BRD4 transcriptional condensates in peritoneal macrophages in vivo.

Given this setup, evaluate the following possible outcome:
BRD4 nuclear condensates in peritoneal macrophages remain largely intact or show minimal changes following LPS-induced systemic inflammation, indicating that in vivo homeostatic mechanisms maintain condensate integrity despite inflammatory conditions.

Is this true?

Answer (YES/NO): NO